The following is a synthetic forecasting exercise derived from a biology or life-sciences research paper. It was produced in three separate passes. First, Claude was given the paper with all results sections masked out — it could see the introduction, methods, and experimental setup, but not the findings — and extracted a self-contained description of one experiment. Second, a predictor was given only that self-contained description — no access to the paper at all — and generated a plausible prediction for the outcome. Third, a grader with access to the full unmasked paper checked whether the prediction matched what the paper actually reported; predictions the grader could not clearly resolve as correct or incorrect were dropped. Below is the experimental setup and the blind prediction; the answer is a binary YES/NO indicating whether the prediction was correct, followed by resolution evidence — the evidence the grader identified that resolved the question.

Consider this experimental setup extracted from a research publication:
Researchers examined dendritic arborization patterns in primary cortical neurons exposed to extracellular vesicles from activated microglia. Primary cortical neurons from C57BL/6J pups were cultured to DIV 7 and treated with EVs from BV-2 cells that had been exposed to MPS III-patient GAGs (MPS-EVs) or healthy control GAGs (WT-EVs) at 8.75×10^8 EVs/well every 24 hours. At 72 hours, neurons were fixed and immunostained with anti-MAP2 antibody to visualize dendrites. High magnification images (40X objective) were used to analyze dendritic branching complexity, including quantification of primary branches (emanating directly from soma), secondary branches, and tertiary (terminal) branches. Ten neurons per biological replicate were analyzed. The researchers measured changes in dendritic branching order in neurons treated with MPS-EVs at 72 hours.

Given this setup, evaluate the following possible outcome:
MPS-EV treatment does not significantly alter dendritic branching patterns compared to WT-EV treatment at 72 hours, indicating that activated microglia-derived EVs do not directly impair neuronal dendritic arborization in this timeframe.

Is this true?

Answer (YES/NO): NO